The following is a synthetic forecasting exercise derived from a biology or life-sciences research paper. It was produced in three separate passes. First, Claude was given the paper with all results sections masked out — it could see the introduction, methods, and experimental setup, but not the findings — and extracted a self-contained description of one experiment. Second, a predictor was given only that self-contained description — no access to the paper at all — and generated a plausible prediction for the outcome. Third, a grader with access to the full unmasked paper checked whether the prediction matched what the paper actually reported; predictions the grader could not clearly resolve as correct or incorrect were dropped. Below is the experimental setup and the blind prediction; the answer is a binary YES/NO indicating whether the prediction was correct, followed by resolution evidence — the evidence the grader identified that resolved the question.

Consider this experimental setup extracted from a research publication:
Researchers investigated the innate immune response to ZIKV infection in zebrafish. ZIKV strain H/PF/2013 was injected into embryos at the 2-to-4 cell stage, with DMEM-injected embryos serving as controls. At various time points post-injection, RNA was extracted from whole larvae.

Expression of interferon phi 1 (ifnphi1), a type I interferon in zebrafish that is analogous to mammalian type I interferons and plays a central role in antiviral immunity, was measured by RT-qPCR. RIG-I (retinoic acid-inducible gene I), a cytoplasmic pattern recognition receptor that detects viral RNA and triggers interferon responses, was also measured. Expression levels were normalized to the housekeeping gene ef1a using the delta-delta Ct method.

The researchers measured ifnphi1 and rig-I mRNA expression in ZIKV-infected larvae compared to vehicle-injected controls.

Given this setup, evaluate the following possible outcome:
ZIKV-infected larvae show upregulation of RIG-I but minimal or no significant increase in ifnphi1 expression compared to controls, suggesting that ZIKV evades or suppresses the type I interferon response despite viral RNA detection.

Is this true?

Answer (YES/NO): NO